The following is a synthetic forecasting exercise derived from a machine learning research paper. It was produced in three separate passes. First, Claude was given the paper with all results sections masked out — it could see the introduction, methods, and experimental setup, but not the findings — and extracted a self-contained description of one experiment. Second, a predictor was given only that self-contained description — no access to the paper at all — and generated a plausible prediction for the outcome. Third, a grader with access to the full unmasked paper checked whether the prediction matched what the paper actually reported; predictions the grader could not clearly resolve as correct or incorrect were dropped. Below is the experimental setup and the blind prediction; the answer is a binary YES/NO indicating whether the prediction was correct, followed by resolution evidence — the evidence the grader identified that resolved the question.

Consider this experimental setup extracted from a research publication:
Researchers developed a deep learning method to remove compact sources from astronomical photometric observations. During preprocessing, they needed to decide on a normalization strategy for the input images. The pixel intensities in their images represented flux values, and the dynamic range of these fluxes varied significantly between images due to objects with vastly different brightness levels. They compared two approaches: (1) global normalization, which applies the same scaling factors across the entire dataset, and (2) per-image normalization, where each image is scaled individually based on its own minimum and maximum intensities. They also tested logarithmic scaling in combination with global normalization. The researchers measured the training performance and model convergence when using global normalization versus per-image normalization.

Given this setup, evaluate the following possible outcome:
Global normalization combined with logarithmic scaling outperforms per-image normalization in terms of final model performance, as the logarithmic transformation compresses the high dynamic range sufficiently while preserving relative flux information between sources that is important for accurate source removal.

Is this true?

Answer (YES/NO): NO